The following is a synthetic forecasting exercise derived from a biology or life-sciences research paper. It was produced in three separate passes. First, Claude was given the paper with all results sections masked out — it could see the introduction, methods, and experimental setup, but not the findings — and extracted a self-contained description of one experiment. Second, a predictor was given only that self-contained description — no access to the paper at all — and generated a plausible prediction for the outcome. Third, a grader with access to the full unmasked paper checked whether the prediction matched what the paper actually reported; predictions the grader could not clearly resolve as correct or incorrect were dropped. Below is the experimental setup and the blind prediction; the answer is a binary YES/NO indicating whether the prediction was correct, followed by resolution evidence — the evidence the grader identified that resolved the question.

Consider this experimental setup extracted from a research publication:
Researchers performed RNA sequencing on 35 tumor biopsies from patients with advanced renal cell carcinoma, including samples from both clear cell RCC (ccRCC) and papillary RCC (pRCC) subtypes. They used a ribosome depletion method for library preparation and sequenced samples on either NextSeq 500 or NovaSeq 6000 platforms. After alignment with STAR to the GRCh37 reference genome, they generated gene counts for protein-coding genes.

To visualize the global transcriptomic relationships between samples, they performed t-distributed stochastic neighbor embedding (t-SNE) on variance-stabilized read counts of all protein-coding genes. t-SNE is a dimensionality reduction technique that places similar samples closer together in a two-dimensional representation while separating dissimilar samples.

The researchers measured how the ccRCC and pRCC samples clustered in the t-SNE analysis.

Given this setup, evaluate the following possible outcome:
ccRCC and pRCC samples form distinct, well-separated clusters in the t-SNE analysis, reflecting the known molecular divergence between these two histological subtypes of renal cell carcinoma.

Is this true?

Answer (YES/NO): YES